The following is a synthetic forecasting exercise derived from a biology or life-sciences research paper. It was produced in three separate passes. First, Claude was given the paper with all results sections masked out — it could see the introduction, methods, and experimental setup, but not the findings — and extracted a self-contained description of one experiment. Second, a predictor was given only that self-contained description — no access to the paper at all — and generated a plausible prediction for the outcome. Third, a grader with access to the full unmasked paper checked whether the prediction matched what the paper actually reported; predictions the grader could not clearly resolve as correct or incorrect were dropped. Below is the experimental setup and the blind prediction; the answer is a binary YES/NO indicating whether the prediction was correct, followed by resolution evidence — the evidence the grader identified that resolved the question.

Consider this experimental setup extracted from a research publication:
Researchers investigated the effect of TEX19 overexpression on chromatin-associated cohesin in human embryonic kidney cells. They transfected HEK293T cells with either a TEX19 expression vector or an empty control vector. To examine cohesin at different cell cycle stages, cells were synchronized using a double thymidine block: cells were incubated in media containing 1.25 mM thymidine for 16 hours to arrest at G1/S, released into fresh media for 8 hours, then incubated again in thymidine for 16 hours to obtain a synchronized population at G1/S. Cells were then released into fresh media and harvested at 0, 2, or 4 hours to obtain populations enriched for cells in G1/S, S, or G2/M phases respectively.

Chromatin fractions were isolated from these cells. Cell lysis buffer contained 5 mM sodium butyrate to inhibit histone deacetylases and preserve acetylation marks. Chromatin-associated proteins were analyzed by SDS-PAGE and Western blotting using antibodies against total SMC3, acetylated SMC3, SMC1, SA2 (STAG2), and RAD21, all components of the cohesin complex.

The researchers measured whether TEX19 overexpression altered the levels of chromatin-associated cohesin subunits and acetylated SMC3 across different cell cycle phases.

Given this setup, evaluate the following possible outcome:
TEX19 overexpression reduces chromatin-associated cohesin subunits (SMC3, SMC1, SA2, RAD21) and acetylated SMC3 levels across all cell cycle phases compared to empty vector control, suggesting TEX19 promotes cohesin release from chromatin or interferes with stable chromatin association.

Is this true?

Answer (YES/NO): NO